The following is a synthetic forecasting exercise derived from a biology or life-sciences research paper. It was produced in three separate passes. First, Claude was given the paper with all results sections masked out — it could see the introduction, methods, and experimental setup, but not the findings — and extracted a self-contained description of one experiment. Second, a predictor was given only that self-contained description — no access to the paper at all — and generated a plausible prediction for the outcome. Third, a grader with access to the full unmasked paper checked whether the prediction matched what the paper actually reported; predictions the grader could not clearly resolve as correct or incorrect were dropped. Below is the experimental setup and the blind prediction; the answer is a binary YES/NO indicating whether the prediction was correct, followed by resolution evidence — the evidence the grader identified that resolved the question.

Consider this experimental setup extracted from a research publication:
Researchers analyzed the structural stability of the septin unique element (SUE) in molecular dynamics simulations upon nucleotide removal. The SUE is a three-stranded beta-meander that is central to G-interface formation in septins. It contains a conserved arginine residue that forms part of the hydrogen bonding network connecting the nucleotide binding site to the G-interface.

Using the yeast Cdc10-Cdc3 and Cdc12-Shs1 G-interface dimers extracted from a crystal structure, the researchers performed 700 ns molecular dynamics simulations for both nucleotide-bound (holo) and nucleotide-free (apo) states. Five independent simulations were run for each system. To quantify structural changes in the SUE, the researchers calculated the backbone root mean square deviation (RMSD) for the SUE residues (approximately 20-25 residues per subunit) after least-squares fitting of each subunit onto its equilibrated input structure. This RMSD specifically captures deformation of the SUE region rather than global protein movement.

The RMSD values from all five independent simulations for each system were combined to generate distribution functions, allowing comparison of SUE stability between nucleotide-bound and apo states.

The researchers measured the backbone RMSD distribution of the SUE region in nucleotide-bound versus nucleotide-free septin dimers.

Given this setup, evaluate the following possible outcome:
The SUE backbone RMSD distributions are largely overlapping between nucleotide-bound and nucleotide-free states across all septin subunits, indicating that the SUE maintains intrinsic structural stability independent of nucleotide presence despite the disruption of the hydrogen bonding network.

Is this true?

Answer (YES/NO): NO